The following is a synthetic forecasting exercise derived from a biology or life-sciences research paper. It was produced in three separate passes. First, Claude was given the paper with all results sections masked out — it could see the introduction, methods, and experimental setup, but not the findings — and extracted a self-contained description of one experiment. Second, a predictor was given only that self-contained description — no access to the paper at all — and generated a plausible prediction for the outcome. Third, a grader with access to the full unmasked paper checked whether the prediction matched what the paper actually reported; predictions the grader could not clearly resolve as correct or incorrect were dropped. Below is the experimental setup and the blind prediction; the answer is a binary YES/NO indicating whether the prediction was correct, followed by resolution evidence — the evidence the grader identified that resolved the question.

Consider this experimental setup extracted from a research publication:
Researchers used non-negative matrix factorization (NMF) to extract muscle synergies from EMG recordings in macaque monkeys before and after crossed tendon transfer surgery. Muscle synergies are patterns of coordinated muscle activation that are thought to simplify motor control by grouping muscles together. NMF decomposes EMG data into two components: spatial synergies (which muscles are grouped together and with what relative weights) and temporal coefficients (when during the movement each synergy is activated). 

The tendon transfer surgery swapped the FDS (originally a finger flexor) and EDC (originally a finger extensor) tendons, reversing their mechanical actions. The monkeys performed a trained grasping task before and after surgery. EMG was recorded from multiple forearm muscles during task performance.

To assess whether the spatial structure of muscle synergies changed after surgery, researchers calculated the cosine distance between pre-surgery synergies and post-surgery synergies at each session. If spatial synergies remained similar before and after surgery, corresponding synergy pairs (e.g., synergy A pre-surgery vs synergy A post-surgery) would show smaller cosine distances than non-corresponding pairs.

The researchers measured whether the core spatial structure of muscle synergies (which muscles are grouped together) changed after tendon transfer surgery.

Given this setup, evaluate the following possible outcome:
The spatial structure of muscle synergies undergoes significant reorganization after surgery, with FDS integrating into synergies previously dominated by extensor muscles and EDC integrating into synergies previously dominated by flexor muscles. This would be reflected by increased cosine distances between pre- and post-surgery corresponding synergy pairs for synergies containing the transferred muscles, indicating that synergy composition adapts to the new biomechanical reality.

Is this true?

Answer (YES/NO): NO